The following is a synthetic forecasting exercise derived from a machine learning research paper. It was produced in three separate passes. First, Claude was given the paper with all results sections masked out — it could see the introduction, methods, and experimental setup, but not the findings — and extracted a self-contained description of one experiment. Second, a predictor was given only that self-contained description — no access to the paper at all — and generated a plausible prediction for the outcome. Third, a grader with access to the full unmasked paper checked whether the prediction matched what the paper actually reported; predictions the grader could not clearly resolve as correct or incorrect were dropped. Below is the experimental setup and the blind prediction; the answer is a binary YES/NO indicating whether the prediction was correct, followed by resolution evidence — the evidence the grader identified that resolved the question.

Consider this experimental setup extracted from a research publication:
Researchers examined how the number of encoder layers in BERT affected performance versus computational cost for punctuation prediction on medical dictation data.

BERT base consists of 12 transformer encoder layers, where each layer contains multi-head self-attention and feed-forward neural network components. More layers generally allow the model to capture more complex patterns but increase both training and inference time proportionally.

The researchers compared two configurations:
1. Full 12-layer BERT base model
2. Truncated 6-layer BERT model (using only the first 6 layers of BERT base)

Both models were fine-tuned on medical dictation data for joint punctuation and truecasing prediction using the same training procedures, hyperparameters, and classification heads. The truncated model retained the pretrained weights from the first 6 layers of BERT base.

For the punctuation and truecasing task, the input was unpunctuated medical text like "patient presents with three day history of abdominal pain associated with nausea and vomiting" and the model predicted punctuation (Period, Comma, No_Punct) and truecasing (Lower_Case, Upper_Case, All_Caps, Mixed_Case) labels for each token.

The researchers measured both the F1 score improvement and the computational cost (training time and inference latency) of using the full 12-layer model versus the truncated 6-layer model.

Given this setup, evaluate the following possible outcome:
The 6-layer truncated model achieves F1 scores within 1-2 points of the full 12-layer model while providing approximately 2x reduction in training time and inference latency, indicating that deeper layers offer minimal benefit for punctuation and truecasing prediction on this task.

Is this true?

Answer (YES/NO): YES